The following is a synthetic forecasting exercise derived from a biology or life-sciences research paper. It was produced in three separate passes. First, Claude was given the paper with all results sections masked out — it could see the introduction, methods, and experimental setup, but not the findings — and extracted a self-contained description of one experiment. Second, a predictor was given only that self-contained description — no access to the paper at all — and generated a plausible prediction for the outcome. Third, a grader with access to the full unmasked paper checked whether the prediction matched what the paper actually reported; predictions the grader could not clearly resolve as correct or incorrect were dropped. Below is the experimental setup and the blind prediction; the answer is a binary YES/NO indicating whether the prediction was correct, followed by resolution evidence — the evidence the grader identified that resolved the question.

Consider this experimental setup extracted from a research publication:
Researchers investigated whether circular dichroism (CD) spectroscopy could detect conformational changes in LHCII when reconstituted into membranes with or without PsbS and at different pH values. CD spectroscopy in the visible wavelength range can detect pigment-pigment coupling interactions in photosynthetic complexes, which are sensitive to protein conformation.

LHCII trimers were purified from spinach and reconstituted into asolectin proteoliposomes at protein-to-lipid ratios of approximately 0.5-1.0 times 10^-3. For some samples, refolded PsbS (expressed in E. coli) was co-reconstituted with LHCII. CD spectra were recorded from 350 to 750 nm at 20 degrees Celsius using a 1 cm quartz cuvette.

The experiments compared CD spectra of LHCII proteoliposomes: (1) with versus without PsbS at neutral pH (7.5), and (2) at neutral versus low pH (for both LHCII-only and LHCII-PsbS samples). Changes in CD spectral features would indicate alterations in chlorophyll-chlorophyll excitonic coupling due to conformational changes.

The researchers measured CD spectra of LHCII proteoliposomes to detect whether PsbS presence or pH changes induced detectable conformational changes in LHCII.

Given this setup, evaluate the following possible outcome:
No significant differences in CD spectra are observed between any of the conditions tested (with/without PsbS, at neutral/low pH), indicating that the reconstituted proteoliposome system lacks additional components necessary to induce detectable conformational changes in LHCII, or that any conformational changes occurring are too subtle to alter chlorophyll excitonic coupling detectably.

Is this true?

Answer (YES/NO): NO